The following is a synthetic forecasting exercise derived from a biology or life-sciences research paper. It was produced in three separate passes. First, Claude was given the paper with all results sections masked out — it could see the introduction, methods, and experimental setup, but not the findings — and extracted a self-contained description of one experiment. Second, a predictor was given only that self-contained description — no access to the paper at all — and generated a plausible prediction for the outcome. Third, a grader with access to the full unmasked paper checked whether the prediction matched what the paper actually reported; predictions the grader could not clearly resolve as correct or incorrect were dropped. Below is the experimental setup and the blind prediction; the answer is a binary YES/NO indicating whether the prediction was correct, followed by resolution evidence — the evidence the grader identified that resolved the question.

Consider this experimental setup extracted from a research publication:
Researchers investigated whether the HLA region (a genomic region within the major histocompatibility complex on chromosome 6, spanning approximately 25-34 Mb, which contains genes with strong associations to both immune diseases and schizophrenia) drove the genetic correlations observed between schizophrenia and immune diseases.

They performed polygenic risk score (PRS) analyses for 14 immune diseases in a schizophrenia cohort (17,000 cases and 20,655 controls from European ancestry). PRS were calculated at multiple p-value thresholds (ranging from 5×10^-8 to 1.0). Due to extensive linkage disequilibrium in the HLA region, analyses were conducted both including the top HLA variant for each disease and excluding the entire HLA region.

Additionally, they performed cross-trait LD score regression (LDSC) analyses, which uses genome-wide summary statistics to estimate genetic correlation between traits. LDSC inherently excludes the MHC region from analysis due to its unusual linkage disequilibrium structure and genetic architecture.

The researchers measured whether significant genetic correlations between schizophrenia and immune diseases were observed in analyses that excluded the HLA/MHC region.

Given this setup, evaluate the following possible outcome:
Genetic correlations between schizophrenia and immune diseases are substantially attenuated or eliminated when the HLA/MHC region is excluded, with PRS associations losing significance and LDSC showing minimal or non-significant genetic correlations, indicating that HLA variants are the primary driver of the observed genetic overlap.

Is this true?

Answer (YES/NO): NO